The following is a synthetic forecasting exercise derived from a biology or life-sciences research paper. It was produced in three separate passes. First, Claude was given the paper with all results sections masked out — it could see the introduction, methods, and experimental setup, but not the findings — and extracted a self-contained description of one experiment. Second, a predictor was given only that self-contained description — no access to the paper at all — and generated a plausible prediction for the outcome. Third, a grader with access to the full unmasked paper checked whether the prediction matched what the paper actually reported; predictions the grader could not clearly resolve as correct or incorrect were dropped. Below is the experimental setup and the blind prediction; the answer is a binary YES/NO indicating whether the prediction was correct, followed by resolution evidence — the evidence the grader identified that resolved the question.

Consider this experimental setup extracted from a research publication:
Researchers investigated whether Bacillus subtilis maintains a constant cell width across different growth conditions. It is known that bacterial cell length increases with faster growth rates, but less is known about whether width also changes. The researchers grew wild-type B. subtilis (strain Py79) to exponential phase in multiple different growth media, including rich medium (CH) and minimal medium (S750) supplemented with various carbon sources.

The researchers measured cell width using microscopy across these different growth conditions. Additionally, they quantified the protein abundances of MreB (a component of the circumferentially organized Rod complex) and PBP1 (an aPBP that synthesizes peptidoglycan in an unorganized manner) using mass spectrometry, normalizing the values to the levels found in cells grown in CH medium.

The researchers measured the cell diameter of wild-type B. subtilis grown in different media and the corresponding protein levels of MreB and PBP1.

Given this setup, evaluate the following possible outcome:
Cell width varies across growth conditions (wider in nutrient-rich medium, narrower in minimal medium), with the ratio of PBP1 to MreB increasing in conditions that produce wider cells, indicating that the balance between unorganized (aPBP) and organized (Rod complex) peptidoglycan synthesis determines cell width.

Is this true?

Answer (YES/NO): NO